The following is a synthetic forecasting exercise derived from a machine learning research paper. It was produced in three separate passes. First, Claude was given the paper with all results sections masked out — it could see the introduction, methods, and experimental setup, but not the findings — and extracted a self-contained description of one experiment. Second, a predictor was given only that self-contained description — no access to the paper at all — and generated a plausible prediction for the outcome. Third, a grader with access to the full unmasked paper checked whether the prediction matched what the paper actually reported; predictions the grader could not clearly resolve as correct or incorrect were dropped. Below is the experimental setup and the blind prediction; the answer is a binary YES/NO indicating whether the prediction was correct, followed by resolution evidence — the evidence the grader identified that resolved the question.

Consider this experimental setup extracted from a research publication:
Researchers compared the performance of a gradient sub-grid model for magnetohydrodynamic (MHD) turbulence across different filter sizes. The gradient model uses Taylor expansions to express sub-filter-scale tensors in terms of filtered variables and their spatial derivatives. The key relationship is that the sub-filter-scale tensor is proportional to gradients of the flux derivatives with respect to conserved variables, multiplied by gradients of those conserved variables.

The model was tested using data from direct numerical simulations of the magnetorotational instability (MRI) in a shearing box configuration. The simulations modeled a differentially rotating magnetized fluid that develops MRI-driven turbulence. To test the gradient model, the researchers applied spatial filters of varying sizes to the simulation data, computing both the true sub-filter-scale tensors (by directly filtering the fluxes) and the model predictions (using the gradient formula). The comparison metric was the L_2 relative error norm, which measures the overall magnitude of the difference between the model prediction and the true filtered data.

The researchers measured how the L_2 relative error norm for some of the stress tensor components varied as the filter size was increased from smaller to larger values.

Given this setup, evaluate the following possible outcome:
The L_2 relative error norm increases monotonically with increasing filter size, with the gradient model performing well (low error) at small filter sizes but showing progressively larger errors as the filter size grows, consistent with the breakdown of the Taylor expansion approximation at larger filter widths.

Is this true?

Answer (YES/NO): NO